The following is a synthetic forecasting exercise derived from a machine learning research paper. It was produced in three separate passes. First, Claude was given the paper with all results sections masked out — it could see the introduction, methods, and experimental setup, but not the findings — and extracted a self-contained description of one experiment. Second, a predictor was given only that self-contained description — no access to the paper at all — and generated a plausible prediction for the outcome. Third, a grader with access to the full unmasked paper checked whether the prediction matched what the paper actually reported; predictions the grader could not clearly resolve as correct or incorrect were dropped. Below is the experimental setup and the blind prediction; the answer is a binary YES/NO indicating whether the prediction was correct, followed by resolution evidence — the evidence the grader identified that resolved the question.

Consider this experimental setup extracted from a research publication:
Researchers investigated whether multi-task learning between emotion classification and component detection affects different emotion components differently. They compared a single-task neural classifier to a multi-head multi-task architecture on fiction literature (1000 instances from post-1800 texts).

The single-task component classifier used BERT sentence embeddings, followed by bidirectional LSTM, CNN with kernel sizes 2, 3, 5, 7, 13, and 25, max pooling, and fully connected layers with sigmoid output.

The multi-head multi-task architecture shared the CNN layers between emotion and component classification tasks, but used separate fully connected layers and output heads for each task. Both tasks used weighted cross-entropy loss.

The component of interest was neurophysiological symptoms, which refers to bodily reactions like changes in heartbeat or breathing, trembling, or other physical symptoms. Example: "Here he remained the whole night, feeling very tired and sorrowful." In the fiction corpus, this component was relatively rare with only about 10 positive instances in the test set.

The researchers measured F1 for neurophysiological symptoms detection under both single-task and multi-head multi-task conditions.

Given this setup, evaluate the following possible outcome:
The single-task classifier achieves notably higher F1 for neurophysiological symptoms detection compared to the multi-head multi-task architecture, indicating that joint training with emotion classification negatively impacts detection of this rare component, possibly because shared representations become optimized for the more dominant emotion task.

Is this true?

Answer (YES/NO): YES